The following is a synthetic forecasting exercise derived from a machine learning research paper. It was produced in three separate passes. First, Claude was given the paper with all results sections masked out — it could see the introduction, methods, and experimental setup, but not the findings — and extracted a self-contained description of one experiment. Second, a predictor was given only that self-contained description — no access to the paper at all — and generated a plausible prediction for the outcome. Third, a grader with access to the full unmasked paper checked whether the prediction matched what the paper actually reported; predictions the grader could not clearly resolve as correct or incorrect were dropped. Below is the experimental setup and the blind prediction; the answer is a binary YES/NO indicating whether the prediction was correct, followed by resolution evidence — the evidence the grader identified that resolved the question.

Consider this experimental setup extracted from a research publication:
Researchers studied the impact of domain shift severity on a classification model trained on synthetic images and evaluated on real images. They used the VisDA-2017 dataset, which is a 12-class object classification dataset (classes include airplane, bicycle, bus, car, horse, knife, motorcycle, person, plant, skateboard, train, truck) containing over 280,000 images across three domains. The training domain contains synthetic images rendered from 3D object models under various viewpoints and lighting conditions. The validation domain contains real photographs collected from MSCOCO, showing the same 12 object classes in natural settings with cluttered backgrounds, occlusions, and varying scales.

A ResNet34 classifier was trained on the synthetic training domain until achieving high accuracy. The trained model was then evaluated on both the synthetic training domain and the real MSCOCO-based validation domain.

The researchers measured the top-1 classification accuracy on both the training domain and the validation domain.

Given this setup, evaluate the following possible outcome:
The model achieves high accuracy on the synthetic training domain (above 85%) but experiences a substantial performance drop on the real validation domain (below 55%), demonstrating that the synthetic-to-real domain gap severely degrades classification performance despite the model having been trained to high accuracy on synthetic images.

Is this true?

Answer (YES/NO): YES